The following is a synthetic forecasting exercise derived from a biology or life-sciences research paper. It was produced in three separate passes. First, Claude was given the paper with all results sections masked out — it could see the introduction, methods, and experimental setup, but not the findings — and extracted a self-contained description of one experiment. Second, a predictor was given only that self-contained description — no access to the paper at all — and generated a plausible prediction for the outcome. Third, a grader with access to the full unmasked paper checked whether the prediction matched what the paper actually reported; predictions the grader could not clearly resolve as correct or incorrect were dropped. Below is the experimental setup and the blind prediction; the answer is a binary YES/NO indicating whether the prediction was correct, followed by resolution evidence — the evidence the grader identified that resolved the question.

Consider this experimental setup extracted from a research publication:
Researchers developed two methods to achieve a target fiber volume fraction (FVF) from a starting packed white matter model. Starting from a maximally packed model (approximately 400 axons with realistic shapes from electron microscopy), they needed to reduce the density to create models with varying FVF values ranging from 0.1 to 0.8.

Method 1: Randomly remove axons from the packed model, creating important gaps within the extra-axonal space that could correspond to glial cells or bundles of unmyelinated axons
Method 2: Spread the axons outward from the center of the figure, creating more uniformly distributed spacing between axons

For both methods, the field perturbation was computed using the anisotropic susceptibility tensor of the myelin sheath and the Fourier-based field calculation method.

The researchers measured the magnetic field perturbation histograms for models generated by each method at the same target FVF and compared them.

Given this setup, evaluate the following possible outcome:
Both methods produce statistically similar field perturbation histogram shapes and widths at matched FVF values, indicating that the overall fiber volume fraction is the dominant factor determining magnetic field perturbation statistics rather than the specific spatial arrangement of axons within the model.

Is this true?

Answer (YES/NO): NO